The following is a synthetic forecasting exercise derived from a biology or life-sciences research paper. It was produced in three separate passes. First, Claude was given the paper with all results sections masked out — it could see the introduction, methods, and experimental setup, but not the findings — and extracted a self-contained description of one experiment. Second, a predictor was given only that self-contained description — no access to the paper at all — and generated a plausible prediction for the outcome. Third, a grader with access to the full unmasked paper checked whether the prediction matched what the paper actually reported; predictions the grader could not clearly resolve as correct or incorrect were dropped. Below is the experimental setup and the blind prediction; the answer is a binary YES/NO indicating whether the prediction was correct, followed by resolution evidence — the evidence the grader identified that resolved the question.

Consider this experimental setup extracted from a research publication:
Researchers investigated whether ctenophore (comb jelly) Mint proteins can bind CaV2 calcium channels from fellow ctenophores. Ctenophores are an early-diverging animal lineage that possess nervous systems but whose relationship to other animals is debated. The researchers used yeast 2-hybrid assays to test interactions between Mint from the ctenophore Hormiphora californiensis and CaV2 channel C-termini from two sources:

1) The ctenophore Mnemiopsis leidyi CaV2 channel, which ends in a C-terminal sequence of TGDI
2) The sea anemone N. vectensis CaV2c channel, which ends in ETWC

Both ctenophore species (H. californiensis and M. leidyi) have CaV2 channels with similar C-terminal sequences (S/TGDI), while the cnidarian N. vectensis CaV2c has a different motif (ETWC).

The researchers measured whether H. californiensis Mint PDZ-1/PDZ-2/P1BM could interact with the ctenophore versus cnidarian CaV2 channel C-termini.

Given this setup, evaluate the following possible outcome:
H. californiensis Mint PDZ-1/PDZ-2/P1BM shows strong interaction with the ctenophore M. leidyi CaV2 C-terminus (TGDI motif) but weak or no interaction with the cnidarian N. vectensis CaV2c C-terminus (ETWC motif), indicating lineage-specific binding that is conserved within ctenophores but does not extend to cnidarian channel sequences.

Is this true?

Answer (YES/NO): NO